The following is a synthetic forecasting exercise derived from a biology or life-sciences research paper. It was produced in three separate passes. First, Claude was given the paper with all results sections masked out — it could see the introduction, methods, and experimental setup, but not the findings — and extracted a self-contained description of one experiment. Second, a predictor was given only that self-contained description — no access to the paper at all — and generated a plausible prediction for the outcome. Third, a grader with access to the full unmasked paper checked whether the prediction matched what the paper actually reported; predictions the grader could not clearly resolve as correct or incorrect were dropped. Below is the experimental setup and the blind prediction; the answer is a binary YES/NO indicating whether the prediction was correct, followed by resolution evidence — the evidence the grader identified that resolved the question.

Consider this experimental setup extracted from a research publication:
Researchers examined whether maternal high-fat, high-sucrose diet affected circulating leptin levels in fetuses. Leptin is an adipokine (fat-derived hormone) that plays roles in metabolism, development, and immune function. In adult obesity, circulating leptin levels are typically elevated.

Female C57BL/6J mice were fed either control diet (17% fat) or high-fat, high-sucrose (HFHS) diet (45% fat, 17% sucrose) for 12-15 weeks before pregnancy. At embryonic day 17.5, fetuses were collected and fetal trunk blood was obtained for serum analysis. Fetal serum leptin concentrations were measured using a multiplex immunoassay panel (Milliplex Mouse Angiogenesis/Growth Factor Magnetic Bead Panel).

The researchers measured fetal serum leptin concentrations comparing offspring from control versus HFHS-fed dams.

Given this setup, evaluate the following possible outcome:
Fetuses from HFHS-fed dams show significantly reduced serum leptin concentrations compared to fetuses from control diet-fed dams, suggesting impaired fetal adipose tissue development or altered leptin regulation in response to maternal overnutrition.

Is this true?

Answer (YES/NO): NO